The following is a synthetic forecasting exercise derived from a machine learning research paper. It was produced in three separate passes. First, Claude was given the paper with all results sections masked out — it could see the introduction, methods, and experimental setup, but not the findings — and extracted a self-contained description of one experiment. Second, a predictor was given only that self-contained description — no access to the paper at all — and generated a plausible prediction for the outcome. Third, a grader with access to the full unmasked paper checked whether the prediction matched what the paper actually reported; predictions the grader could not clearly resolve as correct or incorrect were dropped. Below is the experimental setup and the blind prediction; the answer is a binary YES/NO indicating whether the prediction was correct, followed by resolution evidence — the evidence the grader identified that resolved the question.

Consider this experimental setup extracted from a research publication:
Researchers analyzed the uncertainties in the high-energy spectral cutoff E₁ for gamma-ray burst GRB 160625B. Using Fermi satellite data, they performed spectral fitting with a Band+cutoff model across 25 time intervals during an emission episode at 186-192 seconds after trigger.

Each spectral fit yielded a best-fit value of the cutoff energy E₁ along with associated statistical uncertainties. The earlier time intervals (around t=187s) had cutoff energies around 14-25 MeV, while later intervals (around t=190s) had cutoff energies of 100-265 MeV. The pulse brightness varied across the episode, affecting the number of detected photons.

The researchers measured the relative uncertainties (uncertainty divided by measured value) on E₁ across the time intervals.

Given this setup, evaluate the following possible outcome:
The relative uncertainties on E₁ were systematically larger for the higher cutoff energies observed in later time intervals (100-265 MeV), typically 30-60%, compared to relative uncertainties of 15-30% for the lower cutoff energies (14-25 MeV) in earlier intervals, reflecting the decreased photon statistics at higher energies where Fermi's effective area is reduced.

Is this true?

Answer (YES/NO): NO